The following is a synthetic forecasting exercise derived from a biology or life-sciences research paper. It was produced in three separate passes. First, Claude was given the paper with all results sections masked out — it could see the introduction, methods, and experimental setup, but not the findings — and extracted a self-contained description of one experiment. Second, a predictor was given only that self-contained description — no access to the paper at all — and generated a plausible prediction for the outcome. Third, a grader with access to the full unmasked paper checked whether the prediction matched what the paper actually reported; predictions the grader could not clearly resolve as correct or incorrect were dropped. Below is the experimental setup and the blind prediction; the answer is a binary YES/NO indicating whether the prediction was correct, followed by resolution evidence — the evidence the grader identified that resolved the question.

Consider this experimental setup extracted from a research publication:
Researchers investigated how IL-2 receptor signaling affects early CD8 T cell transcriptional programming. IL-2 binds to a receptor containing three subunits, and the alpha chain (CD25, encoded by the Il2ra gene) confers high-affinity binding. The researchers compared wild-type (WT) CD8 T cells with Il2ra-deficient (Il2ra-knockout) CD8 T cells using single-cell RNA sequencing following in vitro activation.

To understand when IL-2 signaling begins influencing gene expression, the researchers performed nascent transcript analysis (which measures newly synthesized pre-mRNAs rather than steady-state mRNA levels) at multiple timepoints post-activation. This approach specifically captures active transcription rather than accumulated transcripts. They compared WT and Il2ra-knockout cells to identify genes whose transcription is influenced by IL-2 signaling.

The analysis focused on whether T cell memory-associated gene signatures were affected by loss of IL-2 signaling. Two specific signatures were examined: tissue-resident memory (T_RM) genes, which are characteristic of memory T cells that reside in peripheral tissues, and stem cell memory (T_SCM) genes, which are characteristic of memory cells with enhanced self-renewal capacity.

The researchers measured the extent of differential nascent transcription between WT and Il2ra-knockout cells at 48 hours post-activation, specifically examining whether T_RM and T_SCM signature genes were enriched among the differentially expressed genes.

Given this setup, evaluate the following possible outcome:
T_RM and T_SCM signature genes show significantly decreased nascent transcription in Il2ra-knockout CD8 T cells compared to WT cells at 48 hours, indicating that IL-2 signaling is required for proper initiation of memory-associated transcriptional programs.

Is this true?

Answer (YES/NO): NO